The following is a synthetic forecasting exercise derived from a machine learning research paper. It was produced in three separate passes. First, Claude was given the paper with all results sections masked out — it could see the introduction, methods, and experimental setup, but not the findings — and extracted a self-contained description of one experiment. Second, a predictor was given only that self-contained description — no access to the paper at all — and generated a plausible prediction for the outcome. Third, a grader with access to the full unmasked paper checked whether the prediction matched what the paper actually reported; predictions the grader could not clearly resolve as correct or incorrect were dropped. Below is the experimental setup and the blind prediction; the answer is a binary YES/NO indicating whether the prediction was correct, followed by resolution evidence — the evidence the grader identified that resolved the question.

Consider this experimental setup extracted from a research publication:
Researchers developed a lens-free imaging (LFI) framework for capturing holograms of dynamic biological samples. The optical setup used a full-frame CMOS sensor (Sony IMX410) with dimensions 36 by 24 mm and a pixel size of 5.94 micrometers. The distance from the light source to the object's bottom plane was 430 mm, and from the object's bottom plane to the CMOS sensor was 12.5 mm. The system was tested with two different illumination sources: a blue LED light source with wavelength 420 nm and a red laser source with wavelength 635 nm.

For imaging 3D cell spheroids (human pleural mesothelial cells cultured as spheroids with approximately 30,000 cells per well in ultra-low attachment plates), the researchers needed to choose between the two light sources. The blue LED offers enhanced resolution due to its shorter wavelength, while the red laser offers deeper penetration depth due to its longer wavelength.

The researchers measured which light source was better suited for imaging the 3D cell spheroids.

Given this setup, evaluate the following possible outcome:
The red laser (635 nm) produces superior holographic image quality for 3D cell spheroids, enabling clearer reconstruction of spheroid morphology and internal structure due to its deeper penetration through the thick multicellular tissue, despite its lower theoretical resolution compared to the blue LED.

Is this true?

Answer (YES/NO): YES